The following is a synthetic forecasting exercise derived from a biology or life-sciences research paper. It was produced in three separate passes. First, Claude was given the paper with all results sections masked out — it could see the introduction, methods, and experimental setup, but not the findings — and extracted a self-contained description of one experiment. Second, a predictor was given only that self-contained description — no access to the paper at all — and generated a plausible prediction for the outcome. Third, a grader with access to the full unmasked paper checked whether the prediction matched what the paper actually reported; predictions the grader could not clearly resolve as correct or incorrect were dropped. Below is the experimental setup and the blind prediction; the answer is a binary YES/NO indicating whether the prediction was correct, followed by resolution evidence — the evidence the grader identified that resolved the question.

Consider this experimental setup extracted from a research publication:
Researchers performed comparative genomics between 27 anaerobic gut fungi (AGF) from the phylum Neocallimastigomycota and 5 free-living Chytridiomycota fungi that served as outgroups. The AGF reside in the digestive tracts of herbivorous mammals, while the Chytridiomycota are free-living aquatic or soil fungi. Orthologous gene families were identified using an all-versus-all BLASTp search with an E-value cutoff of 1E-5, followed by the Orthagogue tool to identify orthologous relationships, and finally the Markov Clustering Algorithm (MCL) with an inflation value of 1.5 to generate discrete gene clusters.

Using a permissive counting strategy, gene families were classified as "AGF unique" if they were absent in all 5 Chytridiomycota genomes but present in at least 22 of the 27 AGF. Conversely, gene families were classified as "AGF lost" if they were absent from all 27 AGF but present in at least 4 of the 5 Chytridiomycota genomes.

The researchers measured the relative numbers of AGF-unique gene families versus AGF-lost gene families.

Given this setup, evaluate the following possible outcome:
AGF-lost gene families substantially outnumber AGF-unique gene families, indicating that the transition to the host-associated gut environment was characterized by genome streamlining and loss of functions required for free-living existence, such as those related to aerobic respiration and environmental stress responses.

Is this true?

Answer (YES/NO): NO